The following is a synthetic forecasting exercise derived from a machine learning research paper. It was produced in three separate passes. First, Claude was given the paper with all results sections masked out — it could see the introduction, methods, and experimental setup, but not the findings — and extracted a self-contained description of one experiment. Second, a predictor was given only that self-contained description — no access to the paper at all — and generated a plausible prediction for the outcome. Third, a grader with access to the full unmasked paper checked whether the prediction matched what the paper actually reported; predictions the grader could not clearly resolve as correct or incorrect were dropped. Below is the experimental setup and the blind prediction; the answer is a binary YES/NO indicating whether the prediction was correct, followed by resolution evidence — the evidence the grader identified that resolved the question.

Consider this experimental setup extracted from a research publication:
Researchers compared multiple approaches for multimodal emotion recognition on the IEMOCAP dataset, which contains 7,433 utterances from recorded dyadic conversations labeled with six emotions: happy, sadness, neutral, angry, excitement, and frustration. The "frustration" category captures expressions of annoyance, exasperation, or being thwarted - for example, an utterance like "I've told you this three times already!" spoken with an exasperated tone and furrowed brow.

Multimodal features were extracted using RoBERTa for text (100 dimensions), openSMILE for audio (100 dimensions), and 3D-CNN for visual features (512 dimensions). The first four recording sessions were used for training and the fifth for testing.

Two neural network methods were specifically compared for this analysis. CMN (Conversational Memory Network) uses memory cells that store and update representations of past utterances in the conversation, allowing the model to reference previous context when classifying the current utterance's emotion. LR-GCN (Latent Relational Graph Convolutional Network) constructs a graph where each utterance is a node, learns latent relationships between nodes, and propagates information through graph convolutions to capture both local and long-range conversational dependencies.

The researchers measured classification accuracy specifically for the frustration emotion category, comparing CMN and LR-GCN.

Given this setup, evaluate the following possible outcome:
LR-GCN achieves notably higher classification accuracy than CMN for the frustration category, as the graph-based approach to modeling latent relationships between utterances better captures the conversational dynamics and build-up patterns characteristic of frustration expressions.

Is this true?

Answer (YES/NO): NO